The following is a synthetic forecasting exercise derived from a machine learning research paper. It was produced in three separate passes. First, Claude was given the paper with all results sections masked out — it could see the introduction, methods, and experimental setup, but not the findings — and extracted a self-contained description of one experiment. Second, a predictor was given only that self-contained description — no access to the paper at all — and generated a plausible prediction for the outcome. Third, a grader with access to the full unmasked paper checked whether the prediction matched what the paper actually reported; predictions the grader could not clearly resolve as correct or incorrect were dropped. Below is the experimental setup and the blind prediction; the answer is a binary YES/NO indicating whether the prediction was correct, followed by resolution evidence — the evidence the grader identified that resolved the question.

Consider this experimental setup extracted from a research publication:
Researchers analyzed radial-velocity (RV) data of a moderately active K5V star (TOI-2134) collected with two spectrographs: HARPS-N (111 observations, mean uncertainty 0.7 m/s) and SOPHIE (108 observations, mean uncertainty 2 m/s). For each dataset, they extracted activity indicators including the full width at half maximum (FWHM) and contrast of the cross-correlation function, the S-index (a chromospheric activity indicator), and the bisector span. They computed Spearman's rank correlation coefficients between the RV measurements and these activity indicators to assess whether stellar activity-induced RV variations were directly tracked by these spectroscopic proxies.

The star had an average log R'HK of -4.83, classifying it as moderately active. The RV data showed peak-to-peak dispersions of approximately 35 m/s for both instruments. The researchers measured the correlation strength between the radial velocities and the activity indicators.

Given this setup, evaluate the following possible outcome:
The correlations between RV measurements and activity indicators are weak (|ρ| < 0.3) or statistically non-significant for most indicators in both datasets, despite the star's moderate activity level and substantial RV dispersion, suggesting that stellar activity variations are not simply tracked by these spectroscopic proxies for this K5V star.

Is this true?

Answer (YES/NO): YES